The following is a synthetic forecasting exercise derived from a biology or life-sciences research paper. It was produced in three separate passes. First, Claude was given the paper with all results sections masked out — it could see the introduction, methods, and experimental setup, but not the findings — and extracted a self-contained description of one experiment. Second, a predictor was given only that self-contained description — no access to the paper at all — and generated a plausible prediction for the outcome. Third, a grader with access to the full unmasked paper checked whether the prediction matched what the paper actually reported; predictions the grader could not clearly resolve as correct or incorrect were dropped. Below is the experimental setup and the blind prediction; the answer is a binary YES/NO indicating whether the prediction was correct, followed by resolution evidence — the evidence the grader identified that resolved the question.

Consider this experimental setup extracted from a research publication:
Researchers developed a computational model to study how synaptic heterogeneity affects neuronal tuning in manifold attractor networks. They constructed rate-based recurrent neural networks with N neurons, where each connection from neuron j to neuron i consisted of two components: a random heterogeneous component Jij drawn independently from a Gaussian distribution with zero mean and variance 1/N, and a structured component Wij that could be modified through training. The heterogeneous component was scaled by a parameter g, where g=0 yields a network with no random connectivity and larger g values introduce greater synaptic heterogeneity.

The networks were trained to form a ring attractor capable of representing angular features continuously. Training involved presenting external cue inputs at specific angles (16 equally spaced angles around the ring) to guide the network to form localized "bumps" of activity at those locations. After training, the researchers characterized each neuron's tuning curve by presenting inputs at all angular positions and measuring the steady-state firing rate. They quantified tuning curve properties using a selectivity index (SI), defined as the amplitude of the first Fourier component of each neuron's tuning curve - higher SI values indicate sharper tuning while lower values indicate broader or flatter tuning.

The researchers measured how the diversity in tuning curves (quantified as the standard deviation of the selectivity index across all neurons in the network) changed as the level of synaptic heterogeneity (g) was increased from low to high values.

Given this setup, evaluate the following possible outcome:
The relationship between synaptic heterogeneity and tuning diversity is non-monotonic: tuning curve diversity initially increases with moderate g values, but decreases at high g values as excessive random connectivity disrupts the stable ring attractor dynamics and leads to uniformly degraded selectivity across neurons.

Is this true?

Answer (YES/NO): NO